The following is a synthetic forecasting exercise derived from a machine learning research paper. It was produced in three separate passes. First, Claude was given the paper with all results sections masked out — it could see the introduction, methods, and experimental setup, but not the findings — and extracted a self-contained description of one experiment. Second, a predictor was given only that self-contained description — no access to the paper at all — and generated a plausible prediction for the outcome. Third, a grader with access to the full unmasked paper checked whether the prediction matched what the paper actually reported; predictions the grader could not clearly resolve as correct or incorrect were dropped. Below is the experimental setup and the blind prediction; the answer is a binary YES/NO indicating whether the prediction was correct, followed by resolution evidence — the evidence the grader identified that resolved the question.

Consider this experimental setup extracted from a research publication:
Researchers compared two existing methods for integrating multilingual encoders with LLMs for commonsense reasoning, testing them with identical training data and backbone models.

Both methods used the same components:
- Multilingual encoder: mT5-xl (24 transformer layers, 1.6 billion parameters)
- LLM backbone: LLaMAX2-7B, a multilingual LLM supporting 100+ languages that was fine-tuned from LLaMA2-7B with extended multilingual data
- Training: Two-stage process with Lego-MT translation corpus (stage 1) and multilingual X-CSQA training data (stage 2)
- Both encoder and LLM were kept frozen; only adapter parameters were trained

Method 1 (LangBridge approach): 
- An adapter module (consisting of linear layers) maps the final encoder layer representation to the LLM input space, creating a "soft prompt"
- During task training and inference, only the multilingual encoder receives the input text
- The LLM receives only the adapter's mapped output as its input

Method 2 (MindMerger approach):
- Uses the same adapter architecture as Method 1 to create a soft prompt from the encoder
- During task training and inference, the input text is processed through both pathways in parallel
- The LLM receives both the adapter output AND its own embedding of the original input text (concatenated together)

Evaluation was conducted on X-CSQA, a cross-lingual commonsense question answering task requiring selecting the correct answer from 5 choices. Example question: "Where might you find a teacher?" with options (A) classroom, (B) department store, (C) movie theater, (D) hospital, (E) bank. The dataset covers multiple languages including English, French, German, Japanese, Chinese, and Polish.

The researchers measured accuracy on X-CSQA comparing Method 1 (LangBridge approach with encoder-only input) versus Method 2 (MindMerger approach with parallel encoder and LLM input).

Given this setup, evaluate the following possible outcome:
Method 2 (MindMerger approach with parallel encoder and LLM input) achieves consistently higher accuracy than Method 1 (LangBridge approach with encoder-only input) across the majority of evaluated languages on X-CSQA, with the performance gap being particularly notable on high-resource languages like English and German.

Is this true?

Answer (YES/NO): YES